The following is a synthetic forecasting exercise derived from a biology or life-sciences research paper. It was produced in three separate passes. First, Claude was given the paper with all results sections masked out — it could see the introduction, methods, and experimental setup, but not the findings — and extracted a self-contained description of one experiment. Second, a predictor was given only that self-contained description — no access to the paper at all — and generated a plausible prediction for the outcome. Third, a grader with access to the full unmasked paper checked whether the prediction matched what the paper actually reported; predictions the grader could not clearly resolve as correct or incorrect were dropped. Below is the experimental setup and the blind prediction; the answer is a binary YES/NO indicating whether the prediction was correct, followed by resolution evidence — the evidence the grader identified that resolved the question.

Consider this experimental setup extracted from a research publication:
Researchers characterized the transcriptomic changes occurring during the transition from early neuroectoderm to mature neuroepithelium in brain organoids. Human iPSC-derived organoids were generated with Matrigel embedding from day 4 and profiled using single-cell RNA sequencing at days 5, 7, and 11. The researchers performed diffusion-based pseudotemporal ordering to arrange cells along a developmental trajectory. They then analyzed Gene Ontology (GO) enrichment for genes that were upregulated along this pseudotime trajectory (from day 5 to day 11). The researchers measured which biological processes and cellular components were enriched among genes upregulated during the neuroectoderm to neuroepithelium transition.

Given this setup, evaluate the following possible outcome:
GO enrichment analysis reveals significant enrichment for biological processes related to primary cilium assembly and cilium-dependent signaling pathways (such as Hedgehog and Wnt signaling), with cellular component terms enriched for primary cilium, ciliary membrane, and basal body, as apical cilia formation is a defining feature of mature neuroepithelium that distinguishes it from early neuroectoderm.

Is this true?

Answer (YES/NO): NO